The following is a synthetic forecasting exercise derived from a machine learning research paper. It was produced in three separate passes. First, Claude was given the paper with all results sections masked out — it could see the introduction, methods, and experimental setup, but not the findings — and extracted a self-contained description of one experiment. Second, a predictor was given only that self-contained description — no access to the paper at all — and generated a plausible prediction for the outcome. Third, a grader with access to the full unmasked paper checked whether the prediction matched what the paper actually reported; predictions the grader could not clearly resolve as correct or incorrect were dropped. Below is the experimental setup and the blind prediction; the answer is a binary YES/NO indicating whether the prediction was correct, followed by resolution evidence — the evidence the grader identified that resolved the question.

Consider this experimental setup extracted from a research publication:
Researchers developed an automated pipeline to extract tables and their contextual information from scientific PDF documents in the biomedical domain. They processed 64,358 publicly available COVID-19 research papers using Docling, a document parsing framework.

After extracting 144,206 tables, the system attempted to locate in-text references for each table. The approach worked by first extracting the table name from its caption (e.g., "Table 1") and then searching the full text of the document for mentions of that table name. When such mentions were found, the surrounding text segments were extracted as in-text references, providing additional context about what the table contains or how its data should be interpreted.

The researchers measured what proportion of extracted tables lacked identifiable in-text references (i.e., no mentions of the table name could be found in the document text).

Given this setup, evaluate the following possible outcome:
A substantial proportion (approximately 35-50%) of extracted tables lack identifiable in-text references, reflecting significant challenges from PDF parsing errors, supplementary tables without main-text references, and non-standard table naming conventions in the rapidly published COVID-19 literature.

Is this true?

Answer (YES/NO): NO